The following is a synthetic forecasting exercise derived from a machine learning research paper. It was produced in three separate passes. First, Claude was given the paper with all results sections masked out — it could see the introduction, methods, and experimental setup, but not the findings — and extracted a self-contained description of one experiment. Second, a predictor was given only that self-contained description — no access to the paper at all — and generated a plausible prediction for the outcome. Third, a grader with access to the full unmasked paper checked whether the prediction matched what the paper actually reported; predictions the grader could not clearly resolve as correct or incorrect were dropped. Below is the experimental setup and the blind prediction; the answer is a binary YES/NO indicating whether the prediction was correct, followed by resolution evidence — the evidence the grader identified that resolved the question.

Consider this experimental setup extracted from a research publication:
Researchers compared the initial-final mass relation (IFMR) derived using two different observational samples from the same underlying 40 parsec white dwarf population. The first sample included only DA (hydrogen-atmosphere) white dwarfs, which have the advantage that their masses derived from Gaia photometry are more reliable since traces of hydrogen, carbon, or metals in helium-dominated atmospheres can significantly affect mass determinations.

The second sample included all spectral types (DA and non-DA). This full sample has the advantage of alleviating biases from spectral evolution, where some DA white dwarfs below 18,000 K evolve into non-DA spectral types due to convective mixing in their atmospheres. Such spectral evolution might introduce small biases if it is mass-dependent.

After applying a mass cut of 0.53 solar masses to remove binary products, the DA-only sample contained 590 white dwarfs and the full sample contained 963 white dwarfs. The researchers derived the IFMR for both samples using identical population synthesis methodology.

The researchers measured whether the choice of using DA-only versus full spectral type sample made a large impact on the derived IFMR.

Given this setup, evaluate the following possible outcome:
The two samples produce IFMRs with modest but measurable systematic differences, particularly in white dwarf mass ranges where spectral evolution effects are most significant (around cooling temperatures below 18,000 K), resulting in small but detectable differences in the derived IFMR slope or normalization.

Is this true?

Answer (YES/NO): NO